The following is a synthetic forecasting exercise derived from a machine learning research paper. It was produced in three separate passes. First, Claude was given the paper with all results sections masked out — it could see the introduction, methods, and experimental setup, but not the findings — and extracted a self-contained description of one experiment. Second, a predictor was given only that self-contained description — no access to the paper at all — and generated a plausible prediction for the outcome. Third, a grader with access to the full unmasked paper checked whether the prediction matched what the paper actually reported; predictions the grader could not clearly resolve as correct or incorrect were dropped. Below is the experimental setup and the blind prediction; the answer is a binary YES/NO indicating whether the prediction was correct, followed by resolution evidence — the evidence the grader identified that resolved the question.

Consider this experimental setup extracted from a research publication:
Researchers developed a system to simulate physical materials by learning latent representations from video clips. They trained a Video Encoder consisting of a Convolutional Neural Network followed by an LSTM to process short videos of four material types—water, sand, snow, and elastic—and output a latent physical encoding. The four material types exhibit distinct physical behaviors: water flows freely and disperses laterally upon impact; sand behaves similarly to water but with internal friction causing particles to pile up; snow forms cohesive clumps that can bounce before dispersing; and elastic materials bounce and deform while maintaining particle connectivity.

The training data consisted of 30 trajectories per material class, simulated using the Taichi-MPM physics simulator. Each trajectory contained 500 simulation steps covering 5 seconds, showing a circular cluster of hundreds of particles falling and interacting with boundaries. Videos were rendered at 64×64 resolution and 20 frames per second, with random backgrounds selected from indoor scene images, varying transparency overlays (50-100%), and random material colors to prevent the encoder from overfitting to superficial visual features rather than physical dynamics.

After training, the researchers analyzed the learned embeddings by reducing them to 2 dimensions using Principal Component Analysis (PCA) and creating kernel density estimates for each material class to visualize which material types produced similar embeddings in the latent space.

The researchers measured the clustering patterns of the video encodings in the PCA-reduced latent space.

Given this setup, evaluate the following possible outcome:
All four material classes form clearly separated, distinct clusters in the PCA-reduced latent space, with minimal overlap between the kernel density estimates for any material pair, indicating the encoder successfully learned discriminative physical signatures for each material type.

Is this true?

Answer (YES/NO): NO